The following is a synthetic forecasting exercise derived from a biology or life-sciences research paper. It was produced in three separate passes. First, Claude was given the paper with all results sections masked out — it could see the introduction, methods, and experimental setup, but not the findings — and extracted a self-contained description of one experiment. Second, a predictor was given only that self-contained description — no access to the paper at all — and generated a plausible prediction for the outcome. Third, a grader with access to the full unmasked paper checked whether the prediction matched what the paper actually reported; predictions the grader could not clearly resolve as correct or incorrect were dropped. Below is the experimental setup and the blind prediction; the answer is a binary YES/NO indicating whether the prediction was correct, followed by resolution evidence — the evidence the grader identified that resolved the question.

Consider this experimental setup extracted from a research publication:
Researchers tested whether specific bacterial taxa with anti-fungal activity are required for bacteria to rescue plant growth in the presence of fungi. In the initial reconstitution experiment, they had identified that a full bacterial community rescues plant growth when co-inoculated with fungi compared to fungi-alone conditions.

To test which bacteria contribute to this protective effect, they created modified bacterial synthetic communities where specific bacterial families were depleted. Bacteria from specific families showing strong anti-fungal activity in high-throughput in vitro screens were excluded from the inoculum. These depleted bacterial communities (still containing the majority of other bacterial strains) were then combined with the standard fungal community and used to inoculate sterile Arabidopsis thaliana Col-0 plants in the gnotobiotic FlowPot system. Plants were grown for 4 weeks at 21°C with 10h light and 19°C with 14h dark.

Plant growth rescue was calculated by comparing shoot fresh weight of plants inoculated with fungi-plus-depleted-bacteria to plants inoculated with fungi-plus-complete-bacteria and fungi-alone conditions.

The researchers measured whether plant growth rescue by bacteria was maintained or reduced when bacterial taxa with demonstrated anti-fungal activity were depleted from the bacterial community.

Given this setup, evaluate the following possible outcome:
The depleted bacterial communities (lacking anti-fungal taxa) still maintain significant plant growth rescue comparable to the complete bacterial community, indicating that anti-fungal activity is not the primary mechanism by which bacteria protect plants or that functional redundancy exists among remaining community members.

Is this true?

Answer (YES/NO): NO